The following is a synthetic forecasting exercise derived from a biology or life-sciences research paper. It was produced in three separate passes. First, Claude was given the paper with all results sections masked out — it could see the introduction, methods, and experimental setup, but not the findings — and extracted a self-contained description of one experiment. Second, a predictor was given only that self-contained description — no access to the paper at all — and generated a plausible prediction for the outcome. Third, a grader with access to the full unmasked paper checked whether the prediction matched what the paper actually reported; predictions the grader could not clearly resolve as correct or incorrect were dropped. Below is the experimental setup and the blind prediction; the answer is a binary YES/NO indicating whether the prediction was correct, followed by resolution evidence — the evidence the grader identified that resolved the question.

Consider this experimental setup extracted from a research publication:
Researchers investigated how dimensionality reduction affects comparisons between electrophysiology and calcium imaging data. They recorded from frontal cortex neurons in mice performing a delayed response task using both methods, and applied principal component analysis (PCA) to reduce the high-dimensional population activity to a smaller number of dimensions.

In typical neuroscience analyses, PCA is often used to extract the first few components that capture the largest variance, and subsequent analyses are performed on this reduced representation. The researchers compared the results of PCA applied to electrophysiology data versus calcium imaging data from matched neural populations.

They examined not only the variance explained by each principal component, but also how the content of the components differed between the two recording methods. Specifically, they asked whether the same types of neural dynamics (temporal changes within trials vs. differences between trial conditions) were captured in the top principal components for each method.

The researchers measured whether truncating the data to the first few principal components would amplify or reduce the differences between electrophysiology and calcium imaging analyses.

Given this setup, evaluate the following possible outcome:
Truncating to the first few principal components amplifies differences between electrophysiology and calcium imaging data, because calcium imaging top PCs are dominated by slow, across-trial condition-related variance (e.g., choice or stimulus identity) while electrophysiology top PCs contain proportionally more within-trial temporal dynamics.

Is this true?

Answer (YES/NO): YES